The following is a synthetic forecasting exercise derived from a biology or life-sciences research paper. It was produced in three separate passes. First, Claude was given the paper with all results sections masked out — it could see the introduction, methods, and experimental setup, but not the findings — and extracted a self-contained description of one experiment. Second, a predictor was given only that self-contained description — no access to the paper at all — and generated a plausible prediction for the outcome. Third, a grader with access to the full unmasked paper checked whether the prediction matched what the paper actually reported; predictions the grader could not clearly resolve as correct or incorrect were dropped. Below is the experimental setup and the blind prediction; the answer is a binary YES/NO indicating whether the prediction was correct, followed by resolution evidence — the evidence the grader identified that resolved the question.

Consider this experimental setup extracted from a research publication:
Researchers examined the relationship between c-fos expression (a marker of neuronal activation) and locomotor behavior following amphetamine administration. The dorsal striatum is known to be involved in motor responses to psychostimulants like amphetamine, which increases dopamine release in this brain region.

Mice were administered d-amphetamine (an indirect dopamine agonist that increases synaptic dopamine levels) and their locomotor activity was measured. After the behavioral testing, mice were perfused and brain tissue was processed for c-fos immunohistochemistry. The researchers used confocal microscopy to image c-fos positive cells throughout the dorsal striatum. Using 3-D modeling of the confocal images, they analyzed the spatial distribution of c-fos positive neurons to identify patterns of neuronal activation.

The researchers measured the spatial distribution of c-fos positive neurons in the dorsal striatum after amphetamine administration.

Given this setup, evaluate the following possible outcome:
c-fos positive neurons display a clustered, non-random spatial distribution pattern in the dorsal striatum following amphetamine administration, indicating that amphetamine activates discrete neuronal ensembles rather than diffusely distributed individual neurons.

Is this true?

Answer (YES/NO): YES